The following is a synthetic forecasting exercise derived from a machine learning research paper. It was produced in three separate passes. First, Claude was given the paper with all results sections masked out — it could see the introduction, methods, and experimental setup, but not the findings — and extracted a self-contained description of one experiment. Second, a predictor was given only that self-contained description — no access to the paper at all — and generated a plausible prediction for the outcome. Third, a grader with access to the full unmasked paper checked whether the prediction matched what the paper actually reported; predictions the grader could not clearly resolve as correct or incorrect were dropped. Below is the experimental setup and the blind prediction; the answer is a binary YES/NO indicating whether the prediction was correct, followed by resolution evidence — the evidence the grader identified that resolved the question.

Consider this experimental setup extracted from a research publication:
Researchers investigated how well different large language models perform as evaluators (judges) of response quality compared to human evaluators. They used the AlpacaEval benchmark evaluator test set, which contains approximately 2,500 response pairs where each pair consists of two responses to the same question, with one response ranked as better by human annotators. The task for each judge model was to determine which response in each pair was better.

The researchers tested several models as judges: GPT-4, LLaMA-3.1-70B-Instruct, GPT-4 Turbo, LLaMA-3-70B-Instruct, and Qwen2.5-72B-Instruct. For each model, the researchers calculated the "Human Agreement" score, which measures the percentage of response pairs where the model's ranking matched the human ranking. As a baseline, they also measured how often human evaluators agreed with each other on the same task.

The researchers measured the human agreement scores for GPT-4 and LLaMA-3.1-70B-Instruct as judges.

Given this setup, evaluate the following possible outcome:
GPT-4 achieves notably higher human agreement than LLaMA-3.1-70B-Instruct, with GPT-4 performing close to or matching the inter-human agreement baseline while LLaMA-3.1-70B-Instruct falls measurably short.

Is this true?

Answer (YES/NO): NO